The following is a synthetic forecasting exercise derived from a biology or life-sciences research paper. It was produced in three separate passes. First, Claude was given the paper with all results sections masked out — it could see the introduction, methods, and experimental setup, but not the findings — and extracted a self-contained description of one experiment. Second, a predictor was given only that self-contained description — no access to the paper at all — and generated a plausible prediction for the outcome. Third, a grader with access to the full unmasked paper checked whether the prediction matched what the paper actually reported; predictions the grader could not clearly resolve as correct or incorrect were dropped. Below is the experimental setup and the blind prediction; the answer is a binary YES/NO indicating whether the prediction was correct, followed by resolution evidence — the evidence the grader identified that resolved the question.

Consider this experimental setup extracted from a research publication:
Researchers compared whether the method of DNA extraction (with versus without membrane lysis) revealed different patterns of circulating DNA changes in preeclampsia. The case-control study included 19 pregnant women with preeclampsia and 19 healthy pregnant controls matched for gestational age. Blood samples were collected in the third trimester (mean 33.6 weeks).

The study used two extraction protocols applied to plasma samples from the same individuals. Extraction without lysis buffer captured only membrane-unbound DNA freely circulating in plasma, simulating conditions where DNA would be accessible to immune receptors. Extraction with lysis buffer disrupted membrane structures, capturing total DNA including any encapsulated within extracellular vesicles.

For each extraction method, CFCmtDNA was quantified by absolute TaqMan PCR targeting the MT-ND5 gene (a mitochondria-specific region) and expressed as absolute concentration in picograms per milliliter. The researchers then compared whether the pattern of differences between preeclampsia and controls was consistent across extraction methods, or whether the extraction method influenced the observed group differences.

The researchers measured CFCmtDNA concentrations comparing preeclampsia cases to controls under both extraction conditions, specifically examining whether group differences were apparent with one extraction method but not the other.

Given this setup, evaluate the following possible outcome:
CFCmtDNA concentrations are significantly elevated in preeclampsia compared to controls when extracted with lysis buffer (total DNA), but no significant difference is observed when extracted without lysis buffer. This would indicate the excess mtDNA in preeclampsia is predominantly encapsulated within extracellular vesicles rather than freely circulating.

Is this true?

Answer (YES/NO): NO